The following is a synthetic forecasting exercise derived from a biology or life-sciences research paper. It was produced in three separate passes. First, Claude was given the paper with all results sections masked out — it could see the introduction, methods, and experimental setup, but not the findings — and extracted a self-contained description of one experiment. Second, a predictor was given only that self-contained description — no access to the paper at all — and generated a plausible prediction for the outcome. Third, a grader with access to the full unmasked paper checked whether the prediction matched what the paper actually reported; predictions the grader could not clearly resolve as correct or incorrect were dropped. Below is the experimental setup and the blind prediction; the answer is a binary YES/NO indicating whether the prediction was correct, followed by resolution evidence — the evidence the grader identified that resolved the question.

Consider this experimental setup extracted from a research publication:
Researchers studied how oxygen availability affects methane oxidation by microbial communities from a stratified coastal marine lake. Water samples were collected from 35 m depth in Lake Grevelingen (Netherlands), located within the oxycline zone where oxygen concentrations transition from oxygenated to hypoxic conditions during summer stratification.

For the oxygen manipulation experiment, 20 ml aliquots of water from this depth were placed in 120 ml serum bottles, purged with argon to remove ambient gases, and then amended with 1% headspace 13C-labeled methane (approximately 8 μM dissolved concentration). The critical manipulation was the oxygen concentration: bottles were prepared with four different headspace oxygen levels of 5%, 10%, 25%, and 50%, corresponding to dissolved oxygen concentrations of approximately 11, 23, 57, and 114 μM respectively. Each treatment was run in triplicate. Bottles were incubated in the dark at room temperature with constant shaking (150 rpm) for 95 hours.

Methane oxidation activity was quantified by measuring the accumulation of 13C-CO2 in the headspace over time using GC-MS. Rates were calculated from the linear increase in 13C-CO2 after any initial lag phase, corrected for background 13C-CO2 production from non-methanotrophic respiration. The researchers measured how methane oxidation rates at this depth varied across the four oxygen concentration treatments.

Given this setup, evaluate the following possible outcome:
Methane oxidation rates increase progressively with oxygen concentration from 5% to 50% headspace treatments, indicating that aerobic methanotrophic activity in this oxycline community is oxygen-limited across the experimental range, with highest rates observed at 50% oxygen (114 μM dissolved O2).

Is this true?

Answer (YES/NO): NO